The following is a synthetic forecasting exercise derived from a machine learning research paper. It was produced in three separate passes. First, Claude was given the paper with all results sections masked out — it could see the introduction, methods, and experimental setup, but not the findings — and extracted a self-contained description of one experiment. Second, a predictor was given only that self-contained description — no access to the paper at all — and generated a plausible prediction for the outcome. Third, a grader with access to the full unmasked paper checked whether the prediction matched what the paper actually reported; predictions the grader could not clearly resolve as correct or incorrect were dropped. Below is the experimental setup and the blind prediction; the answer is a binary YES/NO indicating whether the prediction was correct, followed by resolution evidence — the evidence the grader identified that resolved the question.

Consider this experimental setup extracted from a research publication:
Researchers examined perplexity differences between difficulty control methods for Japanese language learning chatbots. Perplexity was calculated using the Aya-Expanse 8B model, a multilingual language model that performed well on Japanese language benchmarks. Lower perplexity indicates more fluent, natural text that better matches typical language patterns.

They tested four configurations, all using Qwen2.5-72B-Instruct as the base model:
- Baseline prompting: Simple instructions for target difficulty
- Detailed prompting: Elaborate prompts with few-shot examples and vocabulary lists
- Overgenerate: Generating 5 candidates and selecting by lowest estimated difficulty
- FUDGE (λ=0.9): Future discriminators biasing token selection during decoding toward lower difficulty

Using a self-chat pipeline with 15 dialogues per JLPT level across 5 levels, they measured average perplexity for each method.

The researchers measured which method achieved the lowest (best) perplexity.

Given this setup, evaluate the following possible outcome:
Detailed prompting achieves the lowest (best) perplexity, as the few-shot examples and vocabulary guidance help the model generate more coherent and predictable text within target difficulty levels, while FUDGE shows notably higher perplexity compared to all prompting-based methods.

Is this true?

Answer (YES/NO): NO